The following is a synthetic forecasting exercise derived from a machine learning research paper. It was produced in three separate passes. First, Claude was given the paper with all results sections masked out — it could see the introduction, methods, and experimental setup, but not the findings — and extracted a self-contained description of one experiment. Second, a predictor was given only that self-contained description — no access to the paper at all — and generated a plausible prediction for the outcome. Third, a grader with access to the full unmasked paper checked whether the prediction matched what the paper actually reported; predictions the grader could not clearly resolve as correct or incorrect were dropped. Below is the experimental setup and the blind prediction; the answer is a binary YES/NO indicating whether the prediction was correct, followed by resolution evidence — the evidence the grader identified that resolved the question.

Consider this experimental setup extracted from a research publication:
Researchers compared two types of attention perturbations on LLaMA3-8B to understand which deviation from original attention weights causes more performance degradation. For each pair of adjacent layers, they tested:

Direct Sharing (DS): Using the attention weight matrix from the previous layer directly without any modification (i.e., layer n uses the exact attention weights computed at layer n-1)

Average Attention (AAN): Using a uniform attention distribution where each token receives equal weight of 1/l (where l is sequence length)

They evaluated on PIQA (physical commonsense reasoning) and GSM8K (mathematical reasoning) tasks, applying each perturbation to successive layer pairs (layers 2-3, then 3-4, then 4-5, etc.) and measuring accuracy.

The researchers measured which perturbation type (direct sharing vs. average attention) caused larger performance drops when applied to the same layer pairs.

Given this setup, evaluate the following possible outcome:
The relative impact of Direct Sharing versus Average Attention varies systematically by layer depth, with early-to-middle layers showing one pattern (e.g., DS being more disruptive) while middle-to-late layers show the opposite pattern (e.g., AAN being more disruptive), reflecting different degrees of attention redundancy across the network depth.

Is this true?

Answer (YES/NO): NO